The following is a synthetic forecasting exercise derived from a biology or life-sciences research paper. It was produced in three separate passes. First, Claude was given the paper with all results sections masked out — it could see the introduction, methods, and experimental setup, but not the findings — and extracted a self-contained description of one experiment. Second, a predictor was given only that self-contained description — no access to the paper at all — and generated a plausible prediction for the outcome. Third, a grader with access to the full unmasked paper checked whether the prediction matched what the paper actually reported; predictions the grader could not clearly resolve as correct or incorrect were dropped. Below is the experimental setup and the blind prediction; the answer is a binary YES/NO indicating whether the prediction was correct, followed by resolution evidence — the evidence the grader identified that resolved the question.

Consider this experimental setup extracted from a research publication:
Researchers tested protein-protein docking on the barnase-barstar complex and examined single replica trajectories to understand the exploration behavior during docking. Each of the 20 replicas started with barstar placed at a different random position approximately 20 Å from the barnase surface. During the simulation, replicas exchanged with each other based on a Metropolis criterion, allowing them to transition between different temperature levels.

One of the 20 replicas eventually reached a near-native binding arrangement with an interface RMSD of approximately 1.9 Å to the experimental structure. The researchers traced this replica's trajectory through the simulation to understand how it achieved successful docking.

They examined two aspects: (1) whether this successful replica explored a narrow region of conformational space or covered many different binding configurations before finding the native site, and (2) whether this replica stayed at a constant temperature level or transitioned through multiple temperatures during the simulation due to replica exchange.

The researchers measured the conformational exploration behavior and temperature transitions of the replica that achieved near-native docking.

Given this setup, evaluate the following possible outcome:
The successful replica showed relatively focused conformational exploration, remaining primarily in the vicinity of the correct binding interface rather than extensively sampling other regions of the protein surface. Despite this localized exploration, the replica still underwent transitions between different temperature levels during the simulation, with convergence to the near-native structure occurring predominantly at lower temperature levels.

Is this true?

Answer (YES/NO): NO